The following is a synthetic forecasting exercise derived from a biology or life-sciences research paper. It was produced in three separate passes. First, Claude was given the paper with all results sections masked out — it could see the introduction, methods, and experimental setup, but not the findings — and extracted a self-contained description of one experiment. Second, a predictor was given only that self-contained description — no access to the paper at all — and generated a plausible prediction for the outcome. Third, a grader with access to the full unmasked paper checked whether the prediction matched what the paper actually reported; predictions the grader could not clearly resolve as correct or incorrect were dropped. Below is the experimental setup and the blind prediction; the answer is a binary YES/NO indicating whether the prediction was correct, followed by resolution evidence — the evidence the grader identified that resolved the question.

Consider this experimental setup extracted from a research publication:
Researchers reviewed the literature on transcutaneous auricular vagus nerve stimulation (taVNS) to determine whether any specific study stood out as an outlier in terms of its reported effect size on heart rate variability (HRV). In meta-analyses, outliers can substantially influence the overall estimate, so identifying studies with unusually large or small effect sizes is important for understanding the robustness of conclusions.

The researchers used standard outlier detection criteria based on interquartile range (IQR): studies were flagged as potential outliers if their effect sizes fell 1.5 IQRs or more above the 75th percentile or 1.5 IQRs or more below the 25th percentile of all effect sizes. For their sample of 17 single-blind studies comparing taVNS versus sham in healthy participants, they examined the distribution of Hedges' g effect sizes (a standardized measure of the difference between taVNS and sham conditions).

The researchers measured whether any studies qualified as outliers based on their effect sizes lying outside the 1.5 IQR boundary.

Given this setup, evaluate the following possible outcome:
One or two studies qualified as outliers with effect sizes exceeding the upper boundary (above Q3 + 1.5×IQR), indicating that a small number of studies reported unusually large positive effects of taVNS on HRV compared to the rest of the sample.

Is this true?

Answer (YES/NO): YES